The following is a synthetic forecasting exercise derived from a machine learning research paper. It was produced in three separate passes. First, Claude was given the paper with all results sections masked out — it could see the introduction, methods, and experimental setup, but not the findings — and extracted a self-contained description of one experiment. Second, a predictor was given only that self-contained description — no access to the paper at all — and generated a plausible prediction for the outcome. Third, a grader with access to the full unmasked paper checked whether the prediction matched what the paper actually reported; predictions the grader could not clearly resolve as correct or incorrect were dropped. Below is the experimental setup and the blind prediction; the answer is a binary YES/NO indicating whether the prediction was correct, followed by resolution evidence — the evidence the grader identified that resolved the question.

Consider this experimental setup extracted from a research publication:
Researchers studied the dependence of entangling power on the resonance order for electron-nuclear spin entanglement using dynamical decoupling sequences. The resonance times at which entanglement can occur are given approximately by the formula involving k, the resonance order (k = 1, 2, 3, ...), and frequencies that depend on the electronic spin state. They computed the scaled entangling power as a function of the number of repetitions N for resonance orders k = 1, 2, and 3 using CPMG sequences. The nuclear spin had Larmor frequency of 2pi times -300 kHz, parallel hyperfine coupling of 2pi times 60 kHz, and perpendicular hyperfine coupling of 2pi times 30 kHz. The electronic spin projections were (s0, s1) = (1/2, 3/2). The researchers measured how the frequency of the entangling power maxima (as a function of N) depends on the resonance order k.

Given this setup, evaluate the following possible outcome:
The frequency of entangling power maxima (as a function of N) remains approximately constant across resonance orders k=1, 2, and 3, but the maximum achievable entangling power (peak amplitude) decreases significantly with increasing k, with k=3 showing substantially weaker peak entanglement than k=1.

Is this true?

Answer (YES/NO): NO